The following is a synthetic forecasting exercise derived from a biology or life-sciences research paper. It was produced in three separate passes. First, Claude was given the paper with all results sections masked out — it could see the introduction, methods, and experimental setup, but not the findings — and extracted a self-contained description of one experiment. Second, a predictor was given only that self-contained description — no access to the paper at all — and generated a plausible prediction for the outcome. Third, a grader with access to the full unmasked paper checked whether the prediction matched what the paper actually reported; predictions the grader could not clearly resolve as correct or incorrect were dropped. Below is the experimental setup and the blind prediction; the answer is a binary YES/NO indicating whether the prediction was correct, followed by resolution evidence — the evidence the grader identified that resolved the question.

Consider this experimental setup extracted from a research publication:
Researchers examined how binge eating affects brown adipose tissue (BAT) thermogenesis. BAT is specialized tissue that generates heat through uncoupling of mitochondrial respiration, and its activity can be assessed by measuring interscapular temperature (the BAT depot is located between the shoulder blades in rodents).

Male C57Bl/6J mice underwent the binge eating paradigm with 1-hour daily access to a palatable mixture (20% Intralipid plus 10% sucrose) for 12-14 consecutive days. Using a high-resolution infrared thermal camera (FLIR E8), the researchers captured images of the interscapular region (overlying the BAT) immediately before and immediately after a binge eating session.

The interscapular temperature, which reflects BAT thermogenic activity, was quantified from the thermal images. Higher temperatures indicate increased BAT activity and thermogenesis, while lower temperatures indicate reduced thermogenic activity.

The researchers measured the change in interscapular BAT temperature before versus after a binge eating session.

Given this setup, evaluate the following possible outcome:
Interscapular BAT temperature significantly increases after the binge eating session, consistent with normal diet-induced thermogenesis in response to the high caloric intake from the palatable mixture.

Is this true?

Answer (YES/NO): YES